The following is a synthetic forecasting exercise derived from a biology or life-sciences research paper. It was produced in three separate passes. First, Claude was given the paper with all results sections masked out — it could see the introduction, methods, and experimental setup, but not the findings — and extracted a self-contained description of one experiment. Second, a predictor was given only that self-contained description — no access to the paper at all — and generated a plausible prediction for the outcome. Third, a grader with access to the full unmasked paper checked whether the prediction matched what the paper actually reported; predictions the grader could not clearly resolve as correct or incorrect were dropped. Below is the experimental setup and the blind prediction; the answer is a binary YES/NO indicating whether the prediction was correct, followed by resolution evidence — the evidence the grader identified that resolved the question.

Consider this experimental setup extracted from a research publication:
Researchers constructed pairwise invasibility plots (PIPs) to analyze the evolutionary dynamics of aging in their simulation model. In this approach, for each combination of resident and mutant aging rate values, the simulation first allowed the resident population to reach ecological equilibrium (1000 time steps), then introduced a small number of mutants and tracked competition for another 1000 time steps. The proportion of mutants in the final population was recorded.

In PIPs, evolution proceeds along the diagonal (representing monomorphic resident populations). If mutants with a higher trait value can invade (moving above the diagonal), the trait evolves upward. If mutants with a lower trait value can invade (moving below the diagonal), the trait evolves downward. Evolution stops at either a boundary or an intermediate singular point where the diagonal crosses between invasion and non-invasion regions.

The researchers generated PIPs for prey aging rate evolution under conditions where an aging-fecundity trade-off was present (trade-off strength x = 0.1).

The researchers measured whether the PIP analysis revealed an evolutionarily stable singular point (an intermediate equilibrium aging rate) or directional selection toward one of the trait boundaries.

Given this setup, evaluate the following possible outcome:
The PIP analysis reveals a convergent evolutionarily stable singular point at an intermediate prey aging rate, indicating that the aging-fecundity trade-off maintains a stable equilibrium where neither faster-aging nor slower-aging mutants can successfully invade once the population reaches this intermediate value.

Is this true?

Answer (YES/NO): YES